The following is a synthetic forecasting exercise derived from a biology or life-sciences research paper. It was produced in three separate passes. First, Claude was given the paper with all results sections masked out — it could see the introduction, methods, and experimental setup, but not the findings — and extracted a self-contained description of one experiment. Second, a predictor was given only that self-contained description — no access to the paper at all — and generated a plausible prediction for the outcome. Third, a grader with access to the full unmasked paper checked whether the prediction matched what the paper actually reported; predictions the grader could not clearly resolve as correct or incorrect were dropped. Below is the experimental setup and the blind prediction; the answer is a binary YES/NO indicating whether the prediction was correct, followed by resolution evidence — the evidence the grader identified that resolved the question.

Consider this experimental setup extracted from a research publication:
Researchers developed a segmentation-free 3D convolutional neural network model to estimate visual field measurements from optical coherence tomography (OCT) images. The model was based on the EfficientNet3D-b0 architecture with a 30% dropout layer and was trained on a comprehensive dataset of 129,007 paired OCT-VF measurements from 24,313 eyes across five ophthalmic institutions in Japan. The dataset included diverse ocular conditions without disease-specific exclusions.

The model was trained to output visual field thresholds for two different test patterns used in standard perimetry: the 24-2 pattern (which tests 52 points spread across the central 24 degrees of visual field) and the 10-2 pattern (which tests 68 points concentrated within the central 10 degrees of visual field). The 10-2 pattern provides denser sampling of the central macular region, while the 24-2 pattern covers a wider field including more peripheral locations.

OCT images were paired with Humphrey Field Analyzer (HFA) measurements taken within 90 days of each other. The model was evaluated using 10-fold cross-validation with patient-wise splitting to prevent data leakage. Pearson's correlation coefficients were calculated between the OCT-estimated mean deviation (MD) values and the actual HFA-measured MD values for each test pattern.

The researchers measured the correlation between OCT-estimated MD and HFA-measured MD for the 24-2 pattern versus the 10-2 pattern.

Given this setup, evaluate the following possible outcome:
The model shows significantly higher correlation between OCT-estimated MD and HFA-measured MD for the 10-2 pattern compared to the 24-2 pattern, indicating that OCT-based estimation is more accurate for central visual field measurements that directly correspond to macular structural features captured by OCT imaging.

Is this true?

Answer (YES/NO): NO